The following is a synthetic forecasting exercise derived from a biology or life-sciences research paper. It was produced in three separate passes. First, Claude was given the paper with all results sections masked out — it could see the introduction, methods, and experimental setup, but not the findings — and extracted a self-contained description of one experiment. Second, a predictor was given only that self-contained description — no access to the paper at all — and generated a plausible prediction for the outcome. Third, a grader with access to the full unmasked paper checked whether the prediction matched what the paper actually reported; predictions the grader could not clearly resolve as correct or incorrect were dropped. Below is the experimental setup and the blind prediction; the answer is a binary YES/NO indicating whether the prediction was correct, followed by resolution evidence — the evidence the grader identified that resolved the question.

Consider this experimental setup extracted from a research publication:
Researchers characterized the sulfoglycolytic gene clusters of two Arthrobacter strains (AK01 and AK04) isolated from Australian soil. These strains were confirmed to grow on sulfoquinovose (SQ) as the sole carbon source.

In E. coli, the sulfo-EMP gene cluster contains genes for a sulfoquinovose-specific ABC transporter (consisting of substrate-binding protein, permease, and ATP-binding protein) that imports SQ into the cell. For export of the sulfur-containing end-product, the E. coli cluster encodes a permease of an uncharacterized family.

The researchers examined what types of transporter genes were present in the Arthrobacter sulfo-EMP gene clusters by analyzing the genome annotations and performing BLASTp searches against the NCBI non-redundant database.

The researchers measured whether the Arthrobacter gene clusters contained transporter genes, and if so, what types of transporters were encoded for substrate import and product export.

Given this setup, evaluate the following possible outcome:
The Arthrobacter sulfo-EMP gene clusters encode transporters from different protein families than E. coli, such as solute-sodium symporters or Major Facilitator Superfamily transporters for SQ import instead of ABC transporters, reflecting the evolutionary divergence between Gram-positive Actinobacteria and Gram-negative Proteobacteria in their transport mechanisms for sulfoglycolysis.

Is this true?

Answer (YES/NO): NO